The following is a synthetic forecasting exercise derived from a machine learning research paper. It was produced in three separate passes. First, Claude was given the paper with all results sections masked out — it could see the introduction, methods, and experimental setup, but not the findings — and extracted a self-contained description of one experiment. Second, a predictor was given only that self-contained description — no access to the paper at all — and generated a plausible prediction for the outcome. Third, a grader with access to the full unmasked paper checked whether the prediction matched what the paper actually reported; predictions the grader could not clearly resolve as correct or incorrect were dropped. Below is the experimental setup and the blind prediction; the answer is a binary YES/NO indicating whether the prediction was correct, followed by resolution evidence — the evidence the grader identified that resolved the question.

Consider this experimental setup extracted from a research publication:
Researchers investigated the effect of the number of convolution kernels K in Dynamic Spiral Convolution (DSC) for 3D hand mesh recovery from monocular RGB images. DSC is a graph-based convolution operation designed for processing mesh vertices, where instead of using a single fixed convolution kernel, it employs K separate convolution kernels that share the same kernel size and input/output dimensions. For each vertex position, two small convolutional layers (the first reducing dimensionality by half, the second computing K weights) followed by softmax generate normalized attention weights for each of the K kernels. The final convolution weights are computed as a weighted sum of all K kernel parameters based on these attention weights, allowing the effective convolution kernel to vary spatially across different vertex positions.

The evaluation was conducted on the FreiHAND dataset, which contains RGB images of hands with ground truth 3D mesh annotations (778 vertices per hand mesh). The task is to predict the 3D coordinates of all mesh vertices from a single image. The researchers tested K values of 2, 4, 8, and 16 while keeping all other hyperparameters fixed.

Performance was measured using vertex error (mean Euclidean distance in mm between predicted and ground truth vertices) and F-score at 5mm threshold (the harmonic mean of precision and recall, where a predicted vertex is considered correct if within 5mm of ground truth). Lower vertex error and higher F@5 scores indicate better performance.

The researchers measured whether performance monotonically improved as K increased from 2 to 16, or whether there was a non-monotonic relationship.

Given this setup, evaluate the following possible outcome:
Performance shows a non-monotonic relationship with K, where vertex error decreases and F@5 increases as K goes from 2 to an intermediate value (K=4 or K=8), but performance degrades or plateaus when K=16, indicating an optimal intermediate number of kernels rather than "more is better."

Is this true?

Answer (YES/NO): YES